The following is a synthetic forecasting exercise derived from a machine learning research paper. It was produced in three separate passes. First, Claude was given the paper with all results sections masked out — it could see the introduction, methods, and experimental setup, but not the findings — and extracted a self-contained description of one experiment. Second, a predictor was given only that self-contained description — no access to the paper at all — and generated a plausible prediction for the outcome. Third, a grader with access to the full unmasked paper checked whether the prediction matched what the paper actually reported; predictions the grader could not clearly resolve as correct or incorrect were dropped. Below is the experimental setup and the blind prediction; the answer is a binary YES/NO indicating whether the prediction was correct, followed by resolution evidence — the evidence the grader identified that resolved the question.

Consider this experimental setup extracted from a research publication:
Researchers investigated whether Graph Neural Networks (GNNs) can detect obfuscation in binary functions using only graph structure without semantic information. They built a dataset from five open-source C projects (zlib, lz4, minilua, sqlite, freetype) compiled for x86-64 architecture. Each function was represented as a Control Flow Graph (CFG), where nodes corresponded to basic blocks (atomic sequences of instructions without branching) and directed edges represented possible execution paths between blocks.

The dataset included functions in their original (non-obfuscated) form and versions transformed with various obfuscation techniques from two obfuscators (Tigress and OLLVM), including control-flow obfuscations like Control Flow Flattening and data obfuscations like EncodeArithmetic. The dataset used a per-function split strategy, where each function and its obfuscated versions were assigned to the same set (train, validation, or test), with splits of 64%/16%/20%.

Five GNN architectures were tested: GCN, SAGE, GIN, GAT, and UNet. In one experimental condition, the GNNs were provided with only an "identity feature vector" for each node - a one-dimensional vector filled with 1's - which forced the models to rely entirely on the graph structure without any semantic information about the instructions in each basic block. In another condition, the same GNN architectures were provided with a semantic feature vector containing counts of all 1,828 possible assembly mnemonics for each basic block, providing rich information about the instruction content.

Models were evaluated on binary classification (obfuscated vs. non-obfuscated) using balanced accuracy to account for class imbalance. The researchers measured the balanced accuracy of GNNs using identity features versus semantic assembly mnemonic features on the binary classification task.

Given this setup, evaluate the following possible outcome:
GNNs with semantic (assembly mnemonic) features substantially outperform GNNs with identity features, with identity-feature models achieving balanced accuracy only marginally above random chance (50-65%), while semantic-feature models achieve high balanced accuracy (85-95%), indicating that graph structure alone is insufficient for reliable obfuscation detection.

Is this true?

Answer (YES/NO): NO